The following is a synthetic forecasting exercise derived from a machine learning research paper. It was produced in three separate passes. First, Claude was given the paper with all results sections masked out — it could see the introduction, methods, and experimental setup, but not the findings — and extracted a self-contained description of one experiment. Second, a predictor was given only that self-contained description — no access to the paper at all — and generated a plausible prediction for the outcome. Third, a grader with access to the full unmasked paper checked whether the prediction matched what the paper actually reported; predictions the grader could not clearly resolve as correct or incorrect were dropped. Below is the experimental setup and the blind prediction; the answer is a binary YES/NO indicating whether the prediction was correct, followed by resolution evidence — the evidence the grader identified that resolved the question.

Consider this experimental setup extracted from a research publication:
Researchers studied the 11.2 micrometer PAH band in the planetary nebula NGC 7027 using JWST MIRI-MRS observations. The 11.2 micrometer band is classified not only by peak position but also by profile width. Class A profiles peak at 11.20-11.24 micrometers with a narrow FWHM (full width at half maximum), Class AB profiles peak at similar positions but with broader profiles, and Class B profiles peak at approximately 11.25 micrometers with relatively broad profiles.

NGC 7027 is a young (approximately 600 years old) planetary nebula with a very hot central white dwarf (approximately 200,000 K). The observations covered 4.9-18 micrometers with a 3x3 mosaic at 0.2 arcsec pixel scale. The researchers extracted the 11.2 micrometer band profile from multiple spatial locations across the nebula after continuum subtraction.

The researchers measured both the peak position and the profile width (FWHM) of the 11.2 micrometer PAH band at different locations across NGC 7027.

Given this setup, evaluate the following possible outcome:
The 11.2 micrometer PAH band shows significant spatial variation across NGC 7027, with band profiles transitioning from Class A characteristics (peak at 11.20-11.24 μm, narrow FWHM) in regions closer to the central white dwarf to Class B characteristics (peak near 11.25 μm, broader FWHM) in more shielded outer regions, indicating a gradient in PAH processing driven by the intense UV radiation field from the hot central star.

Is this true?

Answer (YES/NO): NO